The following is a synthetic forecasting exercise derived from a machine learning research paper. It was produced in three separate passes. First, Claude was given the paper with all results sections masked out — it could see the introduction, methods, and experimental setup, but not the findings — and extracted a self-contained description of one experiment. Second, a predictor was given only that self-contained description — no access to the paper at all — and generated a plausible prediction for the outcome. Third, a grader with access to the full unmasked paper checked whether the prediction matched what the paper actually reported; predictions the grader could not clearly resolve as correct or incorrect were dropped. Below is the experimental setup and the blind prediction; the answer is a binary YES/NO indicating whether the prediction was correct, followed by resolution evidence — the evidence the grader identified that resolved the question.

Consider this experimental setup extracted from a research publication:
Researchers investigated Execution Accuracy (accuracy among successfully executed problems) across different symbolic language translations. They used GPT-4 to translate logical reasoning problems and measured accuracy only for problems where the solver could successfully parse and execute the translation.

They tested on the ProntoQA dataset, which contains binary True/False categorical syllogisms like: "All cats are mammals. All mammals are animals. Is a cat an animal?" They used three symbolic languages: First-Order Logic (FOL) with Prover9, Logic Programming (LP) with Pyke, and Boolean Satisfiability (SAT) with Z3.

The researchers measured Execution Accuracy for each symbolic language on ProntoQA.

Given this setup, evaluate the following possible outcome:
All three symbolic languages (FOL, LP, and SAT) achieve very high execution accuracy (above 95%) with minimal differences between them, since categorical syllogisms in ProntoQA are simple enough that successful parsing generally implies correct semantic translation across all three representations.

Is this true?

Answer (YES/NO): YES